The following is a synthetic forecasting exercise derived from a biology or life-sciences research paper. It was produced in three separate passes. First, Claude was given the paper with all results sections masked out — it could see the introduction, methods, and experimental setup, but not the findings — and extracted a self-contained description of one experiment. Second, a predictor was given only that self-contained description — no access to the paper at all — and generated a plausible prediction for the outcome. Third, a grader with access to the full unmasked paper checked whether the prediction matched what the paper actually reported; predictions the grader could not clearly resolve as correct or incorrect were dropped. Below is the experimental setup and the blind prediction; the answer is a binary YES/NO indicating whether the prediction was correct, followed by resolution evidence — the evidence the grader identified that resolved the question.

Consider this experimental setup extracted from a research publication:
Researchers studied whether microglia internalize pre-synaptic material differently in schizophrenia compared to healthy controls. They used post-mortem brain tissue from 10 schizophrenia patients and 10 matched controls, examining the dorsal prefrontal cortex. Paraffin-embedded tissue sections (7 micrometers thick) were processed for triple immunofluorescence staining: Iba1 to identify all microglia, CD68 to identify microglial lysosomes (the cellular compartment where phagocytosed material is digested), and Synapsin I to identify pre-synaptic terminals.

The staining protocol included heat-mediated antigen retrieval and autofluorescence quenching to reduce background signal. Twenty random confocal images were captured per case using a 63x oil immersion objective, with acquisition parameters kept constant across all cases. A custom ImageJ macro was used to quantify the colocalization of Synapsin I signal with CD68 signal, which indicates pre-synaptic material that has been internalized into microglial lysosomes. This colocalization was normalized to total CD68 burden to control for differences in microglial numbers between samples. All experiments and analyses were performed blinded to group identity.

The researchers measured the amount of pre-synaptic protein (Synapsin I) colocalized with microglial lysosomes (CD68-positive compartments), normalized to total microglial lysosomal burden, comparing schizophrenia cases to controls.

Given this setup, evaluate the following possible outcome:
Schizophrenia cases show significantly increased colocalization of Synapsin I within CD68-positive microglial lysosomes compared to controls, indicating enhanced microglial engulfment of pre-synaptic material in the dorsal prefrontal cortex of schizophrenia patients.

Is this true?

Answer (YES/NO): NO